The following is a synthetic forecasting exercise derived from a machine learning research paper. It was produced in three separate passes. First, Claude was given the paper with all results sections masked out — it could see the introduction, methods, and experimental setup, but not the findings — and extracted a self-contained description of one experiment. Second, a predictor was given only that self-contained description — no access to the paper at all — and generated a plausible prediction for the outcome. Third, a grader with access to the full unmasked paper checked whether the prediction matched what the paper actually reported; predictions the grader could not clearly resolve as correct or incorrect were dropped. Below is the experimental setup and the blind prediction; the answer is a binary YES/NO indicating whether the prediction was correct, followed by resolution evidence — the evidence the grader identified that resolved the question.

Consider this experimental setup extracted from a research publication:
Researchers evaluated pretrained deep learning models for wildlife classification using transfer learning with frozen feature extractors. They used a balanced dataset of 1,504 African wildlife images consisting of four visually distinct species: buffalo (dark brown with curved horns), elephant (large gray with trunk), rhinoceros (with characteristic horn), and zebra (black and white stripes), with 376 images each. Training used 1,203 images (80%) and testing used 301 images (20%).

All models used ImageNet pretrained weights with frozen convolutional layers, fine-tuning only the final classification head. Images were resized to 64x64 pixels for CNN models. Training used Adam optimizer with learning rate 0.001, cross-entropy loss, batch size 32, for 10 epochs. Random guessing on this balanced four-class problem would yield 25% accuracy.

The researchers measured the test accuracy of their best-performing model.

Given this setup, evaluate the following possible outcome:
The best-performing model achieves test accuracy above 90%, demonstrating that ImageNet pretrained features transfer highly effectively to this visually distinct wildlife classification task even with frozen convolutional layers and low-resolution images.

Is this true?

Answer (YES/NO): NO